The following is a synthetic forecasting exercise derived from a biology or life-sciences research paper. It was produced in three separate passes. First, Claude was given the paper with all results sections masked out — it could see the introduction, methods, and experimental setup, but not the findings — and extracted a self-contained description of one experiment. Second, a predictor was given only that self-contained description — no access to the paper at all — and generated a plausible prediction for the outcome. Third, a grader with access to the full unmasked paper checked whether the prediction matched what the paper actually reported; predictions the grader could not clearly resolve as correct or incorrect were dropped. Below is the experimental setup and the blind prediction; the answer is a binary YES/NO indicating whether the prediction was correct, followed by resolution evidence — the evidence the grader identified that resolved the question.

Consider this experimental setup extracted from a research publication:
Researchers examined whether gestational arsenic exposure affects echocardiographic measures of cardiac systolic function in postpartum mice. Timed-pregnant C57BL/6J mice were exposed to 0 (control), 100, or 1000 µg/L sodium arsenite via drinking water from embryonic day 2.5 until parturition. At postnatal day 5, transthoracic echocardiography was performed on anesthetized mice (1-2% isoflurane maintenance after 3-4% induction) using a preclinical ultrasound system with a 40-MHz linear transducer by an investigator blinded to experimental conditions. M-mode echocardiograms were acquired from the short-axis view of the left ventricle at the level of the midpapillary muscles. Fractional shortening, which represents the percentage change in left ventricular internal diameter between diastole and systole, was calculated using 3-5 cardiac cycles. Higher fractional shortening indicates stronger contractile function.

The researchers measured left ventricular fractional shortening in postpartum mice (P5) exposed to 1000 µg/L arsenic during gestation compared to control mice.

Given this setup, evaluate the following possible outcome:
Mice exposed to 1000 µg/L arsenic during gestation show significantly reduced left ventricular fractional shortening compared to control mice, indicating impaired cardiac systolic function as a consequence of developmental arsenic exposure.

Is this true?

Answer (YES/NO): NO